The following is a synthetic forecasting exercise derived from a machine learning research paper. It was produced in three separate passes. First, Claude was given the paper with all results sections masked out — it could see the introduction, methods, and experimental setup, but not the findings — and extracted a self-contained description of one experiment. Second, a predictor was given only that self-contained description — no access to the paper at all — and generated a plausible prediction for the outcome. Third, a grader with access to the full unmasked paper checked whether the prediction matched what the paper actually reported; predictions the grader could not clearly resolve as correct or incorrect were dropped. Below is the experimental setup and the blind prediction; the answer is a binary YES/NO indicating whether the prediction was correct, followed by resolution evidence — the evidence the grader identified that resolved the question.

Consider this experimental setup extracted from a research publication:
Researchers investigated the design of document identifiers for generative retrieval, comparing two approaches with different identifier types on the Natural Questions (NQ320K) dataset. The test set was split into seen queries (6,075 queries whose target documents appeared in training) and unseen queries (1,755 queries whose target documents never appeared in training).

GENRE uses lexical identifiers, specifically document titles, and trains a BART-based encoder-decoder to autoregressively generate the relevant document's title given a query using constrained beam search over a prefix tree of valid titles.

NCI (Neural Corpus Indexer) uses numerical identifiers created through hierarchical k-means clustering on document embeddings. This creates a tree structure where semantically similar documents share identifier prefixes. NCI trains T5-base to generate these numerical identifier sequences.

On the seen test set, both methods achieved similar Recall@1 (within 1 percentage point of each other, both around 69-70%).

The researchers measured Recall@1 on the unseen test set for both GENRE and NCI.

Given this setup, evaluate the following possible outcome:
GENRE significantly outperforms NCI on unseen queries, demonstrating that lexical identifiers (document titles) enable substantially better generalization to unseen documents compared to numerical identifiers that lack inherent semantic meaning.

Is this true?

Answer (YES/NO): NO